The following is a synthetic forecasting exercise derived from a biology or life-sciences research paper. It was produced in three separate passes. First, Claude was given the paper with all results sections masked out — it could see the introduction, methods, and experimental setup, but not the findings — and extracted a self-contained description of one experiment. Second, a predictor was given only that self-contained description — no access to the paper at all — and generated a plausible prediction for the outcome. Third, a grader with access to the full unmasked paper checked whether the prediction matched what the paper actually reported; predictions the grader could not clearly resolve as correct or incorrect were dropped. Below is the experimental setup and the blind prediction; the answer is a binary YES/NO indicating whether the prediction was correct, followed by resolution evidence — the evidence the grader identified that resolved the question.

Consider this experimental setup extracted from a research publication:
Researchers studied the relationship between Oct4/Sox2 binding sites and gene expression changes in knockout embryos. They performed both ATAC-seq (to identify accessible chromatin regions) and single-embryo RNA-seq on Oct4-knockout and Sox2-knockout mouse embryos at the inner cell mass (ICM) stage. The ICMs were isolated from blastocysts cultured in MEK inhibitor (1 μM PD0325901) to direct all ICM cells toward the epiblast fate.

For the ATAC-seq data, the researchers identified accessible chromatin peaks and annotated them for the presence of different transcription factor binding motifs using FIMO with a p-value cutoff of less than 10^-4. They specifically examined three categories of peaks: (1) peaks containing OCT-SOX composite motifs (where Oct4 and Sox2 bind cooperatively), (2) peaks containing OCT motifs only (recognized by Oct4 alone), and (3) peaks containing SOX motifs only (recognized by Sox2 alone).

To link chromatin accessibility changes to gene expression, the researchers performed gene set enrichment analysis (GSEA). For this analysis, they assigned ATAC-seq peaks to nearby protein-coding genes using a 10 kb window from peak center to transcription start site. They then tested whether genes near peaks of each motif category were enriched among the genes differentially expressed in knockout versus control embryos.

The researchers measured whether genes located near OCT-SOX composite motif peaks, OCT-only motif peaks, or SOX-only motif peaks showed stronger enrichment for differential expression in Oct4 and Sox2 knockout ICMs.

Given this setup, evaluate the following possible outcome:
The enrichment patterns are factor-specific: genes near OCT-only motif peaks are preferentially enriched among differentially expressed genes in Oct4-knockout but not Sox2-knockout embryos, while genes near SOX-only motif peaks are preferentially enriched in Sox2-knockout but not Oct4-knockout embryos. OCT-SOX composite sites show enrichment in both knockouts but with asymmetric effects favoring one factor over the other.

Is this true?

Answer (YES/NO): NO